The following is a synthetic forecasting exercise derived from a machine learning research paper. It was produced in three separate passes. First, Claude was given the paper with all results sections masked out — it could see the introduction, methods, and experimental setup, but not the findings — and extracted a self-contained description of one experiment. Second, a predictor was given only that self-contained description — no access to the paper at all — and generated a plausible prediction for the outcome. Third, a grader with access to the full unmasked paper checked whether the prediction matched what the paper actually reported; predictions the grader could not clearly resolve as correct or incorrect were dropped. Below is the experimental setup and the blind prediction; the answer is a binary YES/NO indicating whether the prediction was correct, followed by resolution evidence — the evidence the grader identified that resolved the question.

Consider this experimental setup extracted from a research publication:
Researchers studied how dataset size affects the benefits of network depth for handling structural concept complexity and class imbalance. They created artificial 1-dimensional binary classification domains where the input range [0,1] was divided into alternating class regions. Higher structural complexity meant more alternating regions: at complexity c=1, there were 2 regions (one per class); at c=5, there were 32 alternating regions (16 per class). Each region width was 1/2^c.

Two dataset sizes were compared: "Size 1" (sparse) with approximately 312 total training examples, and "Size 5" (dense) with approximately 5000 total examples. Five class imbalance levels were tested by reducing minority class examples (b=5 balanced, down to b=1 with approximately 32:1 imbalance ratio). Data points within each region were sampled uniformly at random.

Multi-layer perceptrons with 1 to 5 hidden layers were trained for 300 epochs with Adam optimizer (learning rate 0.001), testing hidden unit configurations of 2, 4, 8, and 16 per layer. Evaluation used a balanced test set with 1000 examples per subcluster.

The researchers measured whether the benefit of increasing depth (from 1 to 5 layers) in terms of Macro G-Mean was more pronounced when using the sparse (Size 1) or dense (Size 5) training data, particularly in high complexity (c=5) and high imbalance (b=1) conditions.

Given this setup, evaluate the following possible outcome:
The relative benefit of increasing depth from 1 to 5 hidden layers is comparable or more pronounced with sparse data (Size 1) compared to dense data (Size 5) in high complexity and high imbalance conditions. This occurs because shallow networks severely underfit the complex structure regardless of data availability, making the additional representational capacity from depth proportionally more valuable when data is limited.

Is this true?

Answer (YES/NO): NO